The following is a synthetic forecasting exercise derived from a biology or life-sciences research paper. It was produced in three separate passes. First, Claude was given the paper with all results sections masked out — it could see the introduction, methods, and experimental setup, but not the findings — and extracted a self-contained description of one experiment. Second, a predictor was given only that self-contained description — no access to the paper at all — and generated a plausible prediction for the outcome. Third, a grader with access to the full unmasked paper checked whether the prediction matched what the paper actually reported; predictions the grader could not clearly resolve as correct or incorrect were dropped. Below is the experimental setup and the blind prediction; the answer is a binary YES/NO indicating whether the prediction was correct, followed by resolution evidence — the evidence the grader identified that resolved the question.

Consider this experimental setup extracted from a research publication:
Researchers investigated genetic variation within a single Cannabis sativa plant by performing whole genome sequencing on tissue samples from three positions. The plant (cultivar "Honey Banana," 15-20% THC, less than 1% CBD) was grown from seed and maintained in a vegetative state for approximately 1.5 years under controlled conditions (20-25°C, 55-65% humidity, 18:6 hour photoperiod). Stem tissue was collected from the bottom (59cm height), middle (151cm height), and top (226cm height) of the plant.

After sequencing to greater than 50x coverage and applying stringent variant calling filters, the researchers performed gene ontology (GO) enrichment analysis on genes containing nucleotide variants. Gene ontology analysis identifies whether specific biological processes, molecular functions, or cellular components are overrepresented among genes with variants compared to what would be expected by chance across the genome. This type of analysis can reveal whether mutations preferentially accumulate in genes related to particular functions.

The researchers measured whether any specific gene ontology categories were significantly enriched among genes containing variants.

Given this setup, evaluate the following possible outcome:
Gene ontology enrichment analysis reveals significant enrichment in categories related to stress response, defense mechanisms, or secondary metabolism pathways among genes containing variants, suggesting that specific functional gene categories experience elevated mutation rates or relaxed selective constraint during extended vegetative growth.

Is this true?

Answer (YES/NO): NO